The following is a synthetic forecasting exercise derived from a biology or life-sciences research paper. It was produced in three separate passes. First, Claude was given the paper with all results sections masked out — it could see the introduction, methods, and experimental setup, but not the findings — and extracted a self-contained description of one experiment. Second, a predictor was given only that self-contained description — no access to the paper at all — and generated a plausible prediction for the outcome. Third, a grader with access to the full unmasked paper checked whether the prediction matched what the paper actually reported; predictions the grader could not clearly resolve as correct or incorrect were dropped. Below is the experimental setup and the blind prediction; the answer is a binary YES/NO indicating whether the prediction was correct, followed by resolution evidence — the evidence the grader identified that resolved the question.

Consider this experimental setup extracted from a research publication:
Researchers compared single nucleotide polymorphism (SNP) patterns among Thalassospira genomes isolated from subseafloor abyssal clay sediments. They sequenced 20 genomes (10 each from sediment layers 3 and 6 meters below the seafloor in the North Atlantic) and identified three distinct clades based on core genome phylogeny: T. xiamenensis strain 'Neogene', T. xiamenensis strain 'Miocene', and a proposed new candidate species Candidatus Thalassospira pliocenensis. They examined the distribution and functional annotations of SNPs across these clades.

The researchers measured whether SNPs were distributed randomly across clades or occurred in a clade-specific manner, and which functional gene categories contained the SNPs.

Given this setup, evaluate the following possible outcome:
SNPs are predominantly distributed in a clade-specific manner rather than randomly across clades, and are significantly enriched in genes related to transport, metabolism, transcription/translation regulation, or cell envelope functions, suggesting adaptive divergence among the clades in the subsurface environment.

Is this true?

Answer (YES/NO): NO